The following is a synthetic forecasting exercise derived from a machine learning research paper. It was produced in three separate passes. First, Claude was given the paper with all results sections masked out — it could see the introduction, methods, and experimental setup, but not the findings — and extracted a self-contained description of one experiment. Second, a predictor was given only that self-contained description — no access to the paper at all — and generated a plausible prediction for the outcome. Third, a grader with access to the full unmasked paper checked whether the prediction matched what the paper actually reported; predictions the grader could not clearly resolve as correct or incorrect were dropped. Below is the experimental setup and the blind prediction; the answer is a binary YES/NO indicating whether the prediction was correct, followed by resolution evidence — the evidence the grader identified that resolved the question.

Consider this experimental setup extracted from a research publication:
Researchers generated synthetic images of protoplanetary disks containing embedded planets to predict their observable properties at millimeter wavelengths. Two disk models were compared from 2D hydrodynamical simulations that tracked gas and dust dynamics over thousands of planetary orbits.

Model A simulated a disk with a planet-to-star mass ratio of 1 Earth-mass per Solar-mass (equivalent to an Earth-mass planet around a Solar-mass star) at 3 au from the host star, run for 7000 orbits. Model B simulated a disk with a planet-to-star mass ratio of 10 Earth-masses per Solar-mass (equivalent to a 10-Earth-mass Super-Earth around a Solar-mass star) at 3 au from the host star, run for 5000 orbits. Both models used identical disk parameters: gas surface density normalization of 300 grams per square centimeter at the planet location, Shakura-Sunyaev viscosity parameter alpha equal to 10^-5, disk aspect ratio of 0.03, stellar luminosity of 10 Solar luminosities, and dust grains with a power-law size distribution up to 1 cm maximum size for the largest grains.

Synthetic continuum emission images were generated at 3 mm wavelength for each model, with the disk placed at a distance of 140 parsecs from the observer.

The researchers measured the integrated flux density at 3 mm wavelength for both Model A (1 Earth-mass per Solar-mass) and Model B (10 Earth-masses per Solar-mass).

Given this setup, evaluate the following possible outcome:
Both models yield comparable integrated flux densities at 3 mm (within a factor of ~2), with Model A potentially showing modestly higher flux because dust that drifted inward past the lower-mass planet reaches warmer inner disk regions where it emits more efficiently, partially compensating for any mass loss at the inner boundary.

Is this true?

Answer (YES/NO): NO